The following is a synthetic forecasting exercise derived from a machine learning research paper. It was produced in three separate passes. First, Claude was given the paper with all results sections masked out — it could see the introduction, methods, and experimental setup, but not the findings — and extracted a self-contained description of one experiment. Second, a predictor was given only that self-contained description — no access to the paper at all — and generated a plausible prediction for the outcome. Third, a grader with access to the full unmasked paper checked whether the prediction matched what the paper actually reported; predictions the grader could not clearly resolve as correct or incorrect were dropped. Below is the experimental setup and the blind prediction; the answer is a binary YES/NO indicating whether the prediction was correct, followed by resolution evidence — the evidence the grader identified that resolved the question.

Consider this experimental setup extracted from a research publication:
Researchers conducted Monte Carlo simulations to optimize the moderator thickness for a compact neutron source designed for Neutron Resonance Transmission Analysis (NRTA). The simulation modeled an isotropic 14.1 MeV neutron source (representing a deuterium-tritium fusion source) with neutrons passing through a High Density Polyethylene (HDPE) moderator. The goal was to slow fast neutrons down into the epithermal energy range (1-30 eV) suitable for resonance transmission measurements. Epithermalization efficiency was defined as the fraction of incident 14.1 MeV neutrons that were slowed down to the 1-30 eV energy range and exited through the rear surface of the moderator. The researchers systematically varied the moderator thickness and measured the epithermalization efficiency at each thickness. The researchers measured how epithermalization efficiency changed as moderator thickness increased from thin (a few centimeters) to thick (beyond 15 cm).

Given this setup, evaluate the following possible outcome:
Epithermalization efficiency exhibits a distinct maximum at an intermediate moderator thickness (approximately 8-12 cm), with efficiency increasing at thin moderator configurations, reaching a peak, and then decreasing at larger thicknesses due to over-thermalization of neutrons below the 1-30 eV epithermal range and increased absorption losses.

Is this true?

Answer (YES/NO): YES